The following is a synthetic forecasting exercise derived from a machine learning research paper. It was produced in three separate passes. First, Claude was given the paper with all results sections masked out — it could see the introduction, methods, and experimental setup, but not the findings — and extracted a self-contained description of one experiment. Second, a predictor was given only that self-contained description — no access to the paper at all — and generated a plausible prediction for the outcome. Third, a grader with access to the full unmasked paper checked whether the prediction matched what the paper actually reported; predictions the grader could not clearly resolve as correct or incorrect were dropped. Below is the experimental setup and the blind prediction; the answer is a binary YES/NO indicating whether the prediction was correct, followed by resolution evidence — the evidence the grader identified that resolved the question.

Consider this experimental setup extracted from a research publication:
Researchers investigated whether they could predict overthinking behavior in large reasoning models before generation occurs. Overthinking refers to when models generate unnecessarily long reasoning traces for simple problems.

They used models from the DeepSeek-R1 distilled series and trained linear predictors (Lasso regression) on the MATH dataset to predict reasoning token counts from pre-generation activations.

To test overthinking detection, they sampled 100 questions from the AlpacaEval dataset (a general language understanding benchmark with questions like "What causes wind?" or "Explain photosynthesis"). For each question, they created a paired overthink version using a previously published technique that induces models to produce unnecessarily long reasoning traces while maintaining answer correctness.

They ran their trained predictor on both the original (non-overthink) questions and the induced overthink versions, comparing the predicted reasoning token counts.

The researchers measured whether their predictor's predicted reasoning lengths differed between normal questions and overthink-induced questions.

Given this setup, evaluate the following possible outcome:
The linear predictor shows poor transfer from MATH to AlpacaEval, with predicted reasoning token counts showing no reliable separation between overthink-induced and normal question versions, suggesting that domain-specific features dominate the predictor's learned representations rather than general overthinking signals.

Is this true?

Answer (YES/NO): NO